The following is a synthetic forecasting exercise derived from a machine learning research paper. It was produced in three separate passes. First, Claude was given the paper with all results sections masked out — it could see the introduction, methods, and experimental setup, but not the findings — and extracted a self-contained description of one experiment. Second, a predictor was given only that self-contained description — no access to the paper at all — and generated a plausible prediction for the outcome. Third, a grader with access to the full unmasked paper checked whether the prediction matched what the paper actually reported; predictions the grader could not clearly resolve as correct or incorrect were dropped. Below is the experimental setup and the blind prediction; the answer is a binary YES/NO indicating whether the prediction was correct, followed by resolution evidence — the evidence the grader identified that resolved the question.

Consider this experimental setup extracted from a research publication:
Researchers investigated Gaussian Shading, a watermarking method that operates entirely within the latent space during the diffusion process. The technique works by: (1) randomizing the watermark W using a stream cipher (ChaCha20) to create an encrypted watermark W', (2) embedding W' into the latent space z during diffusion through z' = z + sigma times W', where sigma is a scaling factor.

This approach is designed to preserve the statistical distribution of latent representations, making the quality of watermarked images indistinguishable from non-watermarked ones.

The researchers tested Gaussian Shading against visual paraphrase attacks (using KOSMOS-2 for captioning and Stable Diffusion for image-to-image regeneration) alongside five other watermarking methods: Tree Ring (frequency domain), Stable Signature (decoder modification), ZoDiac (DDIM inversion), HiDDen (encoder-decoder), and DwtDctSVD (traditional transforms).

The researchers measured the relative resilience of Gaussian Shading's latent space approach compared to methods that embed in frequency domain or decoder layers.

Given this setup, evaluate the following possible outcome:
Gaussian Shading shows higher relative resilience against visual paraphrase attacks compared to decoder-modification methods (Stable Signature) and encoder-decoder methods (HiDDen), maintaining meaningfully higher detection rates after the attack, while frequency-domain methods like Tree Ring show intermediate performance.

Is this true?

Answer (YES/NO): NO